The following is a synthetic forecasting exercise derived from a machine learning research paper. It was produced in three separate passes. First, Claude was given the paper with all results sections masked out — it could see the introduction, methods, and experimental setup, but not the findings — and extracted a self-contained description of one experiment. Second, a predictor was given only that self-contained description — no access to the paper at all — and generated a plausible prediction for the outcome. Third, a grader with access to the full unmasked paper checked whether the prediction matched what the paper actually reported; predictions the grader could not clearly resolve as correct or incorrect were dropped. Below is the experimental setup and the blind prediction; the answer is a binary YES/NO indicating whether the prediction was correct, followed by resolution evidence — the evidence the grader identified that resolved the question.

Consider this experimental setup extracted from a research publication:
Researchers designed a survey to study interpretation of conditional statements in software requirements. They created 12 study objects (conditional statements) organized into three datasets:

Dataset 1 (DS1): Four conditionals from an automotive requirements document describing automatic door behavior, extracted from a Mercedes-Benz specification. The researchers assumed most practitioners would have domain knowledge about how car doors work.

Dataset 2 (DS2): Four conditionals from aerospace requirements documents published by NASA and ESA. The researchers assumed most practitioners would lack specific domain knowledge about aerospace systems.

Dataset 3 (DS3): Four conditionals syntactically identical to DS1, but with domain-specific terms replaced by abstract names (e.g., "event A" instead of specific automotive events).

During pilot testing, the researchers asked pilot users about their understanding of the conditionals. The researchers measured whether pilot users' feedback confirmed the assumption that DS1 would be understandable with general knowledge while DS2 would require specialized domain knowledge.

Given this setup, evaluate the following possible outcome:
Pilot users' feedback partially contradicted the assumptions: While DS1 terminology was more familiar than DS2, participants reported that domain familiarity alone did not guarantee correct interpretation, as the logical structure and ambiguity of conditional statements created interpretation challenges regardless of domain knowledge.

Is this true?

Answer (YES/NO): NO